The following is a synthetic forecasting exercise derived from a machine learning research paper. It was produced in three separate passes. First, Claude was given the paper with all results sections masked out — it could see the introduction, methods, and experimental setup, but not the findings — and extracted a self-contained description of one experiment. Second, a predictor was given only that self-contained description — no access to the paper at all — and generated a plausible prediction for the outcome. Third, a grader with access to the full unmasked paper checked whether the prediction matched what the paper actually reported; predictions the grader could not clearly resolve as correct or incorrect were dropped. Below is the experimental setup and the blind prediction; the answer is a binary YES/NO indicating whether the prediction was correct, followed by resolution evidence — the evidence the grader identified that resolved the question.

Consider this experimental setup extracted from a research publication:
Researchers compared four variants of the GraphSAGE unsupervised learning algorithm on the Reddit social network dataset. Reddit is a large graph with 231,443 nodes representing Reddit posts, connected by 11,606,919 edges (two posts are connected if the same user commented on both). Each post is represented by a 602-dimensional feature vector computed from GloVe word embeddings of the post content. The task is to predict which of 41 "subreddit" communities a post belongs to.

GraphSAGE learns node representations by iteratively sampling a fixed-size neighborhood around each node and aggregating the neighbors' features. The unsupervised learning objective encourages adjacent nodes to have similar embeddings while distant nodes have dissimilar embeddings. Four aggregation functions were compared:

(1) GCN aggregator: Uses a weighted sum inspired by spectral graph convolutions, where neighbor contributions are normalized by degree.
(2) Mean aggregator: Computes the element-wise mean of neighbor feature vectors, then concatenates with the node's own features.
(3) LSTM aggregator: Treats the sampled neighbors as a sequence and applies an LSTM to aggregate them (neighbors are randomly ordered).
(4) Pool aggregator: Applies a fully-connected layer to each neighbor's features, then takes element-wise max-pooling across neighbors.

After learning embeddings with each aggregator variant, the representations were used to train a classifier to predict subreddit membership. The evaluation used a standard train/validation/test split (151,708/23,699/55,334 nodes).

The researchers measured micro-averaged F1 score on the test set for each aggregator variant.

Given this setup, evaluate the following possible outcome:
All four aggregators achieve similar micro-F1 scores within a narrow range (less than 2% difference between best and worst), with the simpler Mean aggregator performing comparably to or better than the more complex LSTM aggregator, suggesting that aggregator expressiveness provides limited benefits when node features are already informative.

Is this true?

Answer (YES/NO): NO